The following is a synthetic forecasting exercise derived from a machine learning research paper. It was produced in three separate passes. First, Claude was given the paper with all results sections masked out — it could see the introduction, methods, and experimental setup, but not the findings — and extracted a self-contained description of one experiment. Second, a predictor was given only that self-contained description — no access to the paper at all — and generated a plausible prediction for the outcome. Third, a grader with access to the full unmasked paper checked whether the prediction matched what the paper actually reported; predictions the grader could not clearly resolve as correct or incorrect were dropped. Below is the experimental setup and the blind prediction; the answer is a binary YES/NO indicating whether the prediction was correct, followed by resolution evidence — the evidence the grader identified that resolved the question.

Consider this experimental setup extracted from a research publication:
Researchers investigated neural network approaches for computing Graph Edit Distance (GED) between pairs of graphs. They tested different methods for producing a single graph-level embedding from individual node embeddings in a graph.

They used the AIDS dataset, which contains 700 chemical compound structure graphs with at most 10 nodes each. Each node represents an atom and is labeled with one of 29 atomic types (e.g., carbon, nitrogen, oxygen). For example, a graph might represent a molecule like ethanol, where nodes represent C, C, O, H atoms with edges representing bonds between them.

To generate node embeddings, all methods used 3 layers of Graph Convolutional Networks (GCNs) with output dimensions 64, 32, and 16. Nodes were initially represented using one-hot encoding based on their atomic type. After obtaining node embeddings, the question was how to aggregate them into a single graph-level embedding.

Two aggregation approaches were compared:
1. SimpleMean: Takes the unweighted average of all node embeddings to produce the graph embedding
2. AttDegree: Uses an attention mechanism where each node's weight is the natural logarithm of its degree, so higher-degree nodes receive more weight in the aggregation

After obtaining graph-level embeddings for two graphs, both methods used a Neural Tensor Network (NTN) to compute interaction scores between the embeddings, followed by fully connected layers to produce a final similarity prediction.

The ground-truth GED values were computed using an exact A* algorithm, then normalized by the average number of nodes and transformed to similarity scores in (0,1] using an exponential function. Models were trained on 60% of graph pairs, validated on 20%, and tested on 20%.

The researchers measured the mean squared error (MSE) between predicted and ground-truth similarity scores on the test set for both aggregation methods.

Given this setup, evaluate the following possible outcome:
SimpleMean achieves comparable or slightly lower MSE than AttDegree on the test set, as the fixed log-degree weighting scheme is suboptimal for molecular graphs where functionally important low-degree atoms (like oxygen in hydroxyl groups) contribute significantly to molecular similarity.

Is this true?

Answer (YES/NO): YES